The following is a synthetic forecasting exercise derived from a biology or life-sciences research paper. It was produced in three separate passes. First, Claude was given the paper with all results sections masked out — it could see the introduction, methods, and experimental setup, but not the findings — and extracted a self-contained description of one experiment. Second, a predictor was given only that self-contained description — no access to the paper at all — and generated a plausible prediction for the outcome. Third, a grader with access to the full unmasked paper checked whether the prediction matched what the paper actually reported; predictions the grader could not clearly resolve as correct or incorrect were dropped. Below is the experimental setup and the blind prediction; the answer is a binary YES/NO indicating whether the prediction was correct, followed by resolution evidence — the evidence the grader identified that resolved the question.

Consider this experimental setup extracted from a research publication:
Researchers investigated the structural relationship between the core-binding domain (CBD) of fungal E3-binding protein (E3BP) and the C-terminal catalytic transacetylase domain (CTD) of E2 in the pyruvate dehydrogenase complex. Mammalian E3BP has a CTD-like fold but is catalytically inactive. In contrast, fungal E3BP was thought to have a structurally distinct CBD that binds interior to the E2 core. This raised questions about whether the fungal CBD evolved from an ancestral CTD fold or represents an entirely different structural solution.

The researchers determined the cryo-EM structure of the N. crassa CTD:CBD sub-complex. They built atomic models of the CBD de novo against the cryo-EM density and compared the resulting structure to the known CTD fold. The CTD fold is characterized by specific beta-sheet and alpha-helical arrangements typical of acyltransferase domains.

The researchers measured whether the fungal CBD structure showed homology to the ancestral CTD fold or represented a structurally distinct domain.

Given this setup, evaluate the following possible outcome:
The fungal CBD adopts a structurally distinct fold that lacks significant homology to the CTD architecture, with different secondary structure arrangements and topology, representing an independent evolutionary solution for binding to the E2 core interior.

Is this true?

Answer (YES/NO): NO